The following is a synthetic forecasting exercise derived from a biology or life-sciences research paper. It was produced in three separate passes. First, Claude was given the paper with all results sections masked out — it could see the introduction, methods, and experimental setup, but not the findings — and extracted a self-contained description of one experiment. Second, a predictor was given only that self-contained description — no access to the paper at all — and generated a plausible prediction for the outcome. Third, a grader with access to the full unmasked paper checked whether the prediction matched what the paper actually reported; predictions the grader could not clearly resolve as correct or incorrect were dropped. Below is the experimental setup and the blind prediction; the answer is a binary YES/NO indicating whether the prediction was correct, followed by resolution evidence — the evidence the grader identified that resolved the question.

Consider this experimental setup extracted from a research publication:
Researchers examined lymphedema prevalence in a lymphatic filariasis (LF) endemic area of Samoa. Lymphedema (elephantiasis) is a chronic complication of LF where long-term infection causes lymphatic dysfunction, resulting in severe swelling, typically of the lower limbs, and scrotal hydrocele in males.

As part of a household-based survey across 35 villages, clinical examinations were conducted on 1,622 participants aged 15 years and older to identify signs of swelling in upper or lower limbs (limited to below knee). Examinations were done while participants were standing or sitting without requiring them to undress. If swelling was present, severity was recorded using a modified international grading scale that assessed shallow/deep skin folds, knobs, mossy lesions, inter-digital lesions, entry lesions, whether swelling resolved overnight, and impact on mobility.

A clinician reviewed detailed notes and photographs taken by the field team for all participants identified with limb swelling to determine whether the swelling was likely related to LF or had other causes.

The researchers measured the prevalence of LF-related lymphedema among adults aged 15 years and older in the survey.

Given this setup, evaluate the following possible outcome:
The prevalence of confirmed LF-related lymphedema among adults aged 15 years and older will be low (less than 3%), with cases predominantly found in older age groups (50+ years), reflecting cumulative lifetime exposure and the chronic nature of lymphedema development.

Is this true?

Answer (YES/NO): NO